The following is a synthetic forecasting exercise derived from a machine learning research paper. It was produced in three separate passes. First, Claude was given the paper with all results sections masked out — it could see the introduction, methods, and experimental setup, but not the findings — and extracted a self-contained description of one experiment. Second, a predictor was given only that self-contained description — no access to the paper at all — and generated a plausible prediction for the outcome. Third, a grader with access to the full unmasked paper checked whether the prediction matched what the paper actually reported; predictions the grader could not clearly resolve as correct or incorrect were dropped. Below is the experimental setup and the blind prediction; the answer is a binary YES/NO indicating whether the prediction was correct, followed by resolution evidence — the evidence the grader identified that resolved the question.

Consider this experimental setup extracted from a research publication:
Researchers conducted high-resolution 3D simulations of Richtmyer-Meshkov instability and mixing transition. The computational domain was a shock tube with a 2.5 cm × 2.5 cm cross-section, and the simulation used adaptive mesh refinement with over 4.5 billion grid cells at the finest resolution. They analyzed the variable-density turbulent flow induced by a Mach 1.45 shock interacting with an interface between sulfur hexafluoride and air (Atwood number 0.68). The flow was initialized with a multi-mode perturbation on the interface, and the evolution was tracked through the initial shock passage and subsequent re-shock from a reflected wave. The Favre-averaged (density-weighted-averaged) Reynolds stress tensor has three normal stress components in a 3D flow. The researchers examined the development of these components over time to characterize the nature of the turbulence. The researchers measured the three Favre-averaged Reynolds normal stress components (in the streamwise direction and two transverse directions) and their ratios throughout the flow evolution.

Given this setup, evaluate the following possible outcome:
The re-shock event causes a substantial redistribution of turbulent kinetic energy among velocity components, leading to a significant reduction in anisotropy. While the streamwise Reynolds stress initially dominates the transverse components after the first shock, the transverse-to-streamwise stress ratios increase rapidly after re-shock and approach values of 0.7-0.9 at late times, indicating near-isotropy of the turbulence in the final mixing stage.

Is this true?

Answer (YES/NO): NO